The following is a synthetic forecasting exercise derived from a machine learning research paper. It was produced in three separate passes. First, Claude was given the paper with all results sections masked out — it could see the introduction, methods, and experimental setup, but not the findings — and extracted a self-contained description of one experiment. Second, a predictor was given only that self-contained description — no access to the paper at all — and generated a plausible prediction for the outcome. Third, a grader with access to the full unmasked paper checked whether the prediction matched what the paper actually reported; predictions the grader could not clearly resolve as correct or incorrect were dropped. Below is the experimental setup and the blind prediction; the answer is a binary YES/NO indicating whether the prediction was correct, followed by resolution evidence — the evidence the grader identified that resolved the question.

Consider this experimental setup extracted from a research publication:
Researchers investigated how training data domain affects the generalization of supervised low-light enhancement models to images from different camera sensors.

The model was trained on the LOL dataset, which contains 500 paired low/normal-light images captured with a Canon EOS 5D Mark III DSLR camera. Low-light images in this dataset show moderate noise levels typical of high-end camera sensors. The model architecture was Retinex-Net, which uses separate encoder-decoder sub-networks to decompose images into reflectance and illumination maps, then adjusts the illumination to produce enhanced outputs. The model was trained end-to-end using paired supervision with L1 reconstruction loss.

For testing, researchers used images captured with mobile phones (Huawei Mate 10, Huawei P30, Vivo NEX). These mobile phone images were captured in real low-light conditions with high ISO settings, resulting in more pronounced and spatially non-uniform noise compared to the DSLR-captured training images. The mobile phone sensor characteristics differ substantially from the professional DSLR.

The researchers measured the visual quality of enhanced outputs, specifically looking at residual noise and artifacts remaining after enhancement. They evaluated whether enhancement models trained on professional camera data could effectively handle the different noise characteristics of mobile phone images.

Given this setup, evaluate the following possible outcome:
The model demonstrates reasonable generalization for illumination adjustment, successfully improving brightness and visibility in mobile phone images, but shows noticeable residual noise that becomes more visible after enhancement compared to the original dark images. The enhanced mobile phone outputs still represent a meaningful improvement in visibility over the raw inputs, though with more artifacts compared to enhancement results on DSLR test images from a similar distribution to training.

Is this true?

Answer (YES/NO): NO